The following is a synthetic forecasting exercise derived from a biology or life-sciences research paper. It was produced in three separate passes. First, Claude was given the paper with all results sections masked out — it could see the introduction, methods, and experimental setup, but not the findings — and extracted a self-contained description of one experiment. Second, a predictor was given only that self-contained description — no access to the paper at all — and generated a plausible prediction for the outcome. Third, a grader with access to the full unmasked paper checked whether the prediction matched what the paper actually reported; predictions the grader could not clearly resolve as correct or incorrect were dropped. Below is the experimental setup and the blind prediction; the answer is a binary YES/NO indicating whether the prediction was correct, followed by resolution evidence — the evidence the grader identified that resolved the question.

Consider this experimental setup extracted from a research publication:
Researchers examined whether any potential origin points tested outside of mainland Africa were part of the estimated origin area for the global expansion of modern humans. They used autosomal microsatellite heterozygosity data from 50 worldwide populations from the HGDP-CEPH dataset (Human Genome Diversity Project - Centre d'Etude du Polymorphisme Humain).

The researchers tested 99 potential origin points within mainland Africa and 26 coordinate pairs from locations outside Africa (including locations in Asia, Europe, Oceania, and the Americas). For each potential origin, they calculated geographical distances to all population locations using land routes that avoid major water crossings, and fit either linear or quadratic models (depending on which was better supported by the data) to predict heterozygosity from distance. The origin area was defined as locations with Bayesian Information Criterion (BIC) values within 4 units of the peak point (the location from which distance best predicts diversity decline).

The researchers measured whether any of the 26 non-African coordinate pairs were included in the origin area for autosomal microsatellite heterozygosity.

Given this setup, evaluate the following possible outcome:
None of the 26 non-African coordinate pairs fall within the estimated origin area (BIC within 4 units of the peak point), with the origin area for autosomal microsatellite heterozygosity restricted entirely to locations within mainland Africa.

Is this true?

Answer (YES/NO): YES